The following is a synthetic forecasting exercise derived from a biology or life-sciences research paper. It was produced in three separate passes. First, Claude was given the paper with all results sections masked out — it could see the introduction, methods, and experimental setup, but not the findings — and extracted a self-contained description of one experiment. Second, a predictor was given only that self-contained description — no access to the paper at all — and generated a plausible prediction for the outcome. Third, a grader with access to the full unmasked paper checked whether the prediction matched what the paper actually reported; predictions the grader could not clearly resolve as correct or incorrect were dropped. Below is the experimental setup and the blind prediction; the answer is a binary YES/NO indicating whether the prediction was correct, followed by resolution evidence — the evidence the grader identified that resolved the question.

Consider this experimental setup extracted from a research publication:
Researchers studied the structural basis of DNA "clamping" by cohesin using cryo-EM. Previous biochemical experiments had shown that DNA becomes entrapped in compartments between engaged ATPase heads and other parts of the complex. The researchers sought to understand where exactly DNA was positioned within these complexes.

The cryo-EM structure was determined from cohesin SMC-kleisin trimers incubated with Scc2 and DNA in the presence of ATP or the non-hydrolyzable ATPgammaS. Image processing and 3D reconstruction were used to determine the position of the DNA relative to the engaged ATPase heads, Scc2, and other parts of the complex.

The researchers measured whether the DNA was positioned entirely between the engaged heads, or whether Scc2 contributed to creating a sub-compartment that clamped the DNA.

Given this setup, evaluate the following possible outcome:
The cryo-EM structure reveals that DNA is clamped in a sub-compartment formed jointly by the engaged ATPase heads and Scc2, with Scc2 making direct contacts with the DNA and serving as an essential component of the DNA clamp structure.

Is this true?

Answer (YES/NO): YES